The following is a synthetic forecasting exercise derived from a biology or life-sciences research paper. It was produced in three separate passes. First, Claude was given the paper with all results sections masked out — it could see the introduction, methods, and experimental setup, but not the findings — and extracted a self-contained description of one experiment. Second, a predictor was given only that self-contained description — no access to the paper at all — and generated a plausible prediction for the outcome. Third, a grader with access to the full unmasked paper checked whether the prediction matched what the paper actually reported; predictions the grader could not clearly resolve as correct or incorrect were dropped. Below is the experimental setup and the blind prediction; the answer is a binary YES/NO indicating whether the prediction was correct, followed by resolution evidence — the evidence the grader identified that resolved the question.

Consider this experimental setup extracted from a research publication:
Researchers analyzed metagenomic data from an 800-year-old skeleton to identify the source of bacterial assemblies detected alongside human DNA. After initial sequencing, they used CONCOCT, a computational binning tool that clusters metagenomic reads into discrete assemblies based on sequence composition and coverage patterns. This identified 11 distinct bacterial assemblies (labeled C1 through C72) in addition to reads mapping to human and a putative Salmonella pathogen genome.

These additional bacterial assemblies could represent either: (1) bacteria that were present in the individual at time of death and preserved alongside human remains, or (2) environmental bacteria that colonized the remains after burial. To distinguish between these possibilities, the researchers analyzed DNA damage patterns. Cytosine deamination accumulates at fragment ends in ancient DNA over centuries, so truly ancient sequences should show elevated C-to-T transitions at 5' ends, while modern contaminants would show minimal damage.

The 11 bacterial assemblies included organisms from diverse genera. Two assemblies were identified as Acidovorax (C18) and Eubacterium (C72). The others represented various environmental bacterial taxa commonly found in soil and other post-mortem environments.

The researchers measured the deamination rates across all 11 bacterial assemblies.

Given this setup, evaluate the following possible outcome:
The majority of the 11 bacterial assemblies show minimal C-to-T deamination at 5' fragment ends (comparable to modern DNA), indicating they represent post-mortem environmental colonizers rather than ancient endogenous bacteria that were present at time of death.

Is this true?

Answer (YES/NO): YES